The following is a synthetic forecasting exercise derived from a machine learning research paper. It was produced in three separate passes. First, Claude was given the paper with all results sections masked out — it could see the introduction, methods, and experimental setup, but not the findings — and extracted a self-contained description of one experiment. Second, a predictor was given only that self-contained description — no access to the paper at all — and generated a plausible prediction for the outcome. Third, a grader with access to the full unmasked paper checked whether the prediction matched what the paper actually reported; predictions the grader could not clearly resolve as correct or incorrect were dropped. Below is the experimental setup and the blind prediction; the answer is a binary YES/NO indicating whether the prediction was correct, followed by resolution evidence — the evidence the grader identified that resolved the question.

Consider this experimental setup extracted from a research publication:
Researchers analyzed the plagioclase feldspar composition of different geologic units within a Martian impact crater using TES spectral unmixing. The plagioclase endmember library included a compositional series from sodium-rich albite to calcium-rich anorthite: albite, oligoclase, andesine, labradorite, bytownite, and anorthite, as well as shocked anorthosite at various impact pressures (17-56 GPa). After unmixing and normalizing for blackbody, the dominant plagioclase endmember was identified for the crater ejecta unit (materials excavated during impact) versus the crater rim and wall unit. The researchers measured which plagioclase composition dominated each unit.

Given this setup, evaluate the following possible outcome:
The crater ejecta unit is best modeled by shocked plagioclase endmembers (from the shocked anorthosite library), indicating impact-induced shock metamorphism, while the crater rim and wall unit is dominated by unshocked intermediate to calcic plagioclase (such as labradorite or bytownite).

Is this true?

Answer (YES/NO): NO